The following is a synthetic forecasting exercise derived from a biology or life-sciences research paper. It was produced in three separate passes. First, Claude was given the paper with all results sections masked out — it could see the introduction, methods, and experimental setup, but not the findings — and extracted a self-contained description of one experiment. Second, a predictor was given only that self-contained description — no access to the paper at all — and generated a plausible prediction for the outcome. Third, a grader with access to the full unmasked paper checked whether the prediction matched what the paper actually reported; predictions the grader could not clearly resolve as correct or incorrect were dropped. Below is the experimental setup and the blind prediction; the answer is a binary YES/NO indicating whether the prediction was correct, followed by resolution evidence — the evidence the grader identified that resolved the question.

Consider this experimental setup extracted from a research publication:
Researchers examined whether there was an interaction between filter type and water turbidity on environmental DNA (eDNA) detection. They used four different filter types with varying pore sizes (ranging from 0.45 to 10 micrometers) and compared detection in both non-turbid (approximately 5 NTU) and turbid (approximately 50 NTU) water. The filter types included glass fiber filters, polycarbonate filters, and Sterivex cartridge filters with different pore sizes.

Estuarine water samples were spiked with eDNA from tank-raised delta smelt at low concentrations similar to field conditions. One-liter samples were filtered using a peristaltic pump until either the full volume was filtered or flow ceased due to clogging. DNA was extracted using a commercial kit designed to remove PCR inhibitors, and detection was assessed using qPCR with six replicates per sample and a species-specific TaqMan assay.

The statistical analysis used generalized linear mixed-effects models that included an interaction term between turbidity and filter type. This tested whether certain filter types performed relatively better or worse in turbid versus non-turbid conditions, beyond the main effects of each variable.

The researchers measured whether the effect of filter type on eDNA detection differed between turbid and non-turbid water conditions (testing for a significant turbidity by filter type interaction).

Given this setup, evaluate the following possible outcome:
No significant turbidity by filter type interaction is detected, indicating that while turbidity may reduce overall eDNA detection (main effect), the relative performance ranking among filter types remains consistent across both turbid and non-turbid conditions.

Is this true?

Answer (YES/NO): NO